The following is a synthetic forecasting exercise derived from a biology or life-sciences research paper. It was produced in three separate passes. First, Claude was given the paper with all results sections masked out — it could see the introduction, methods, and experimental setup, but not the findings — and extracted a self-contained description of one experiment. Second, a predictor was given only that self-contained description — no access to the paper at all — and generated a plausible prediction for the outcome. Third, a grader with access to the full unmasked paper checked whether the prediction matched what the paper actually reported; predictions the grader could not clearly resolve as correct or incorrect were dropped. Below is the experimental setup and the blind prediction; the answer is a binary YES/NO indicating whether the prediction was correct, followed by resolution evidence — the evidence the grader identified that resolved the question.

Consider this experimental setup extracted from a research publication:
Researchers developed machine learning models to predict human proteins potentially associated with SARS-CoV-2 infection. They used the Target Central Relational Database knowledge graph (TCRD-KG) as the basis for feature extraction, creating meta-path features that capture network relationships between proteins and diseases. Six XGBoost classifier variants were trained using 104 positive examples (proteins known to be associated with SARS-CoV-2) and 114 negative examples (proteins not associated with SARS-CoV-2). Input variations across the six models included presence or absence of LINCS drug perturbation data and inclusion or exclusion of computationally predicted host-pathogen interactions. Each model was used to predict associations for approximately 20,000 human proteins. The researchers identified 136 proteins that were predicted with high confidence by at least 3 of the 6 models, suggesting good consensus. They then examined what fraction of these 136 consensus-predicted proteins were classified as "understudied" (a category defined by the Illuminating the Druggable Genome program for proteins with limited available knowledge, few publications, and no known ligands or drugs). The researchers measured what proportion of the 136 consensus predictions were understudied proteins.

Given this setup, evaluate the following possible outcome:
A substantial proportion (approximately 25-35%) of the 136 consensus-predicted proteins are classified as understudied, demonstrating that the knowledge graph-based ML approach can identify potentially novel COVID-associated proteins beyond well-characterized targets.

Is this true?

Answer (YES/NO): YES